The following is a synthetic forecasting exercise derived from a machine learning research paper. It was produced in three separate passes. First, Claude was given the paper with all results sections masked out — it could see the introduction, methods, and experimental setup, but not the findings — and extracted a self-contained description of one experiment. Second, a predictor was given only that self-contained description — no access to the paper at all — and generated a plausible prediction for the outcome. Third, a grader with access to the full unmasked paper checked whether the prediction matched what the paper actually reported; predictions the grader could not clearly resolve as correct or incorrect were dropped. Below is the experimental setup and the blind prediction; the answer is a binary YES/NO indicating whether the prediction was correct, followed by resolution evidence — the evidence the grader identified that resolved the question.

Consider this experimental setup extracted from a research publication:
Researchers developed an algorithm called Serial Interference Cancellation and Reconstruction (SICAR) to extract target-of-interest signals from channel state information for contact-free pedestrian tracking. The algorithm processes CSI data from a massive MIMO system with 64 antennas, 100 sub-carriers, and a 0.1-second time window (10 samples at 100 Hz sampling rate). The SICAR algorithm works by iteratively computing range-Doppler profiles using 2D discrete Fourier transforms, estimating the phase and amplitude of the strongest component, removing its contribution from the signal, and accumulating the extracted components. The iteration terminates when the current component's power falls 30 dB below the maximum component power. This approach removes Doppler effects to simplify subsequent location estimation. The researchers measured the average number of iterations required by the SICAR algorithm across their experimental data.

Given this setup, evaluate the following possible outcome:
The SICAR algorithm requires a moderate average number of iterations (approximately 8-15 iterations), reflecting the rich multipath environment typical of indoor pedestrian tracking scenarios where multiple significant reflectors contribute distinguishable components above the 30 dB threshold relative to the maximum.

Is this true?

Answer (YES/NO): NO